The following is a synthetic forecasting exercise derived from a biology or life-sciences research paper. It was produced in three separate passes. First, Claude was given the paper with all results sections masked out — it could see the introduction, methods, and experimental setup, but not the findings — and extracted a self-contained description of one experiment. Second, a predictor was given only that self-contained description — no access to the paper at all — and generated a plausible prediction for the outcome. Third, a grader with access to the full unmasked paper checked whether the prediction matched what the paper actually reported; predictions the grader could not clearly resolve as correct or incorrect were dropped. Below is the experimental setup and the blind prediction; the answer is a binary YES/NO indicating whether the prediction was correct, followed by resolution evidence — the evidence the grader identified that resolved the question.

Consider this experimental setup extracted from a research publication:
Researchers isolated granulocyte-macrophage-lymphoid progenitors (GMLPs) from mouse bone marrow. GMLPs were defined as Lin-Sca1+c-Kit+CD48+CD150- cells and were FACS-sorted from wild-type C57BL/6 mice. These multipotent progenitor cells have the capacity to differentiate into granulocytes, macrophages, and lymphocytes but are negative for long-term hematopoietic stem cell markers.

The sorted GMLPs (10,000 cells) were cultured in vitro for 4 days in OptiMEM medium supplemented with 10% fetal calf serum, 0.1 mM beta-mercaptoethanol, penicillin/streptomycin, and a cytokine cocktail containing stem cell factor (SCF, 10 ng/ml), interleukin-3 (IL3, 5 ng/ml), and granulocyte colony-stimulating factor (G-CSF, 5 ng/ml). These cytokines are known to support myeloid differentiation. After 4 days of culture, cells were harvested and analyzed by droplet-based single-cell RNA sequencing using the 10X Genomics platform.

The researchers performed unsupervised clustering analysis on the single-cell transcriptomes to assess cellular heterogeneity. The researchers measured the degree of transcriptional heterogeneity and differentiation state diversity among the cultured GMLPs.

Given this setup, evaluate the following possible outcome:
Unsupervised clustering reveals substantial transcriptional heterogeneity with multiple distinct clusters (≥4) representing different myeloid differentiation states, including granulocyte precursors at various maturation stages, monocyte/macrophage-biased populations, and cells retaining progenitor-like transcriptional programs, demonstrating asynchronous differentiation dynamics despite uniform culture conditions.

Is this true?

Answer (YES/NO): NO